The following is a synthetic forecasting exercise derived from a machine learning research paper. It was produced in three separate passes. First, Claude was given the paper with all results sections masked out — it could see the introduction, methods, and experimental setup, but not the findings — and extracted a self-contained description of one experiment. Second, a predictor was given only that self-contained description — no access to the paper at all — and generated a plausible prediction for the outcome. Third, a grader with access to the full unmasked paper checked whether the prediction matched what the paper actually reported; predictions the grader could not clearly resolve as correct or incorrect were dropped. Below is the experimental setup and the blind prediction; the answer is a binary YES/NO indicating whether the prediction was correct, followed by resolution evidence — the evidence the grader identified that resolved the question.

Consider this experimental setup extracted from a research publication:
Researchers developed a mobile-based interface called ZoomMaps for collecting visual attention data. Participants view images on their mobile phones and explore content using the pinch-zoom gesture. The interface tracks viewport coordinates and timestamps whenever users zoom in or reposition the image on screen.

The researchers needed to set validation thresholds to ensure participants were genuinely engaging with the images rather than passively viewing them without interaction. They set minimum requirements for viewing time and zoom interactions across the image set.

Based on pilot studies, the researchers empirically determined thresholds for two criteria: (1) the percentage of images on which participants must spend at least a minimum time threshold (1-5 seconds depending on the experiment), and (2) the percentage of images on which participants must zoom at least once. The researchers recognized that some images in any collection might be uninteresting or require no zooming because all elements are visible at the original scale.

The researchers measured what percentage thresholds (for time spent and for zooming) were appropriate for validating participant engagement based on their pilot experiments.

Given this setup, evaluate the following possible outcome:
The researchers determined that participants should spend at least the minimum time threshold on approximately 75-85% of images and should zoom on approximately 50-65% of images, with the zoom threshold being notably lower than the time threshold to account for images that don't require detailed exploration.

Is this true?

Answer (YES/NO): NO